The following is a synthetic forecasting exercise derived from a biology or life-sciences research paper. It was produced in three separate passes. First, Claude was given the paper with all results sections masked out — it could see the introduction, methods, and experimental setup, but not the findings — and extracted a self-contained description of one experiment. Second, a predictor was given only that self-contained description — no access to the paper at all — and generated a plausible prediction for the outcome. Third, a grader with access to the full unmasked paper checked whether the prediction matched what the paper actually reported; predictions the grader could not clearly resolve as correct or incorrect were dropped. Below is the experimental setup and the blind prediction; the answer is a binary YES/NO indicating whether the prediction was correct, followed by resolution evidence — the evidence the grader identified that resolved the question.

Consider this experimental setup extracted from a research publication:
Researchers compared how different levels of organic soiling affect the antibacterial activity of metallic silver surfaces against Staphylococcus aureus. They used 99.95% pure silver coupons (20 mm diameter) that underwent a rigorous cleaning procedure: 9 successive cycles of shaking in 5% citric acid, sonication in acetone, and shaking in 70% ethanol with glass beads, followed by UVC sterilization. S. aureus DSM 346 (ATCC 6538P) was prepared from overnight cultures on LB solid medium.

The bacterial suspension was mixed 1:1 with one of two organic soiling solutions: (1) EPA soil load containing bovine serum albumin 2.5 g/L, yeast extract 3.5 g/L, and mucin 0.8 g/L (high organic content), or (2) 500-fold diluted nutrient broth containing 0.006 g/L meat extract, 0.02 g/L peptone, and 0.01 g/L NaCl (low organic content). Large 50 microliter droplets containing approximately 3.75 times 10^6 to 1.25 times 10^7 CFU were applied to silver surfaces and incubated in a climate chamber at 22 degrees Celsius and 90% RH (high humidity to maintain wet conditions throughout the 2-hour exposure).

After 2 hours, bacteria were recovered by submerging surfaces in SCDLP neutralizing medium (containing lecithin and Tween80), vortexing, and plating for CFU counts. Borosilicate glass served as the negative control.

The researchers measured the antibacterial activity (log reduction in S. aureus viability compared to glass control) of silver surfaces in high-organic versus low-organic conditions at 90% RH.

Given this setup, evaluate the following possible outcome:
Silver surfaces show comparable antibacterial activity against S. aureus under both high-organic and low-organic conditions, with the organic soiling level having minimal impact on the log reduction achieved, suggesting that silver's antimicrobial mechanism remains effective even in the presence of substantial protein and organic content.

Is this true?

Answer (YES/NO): NO